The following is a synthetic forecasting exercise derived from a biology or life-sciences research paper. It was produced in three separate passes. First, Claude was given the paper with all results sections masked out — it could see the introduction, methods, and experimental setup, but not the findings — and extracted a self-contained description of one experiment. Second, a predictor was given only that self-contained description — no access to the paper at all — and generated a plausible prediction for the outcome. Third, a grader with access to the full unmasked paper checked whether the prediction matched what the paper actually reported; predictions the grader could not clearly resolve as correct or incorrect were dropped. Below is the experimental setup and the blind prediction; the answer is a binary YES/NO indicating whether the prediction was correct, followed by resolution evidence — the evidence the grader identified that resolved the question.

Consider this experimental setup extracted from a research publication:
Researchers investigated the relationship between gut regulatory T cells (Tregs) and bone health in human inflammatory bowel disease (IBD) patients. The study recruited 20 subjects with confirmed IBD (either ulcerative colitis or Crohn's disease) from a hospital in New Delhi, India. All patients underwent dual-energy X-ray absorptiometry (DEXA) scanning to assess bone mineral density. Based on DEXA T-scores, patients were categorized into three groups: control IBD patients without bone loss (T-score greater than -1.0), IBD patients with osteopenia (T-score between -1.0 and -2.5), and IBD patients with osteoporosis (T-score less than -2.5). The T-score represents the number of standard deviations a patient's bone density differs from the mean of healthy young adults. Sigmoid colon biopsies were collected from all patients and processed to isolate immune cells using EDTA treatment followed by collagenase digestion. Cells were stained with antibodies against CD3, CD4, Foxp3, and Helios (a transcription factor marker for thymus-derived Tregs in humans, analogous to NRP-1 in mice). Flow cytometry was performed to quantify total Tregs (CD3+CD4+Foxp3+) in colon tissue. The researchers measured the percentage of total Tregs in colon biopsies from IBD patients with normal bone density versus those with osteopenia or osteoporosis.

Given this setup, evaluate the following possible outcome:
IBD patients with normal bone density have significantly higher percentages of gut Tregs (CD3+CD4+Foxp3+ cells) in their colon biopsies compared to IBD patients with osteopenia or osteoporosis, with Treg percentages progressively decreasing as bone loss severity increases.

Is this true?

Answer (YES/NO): YES